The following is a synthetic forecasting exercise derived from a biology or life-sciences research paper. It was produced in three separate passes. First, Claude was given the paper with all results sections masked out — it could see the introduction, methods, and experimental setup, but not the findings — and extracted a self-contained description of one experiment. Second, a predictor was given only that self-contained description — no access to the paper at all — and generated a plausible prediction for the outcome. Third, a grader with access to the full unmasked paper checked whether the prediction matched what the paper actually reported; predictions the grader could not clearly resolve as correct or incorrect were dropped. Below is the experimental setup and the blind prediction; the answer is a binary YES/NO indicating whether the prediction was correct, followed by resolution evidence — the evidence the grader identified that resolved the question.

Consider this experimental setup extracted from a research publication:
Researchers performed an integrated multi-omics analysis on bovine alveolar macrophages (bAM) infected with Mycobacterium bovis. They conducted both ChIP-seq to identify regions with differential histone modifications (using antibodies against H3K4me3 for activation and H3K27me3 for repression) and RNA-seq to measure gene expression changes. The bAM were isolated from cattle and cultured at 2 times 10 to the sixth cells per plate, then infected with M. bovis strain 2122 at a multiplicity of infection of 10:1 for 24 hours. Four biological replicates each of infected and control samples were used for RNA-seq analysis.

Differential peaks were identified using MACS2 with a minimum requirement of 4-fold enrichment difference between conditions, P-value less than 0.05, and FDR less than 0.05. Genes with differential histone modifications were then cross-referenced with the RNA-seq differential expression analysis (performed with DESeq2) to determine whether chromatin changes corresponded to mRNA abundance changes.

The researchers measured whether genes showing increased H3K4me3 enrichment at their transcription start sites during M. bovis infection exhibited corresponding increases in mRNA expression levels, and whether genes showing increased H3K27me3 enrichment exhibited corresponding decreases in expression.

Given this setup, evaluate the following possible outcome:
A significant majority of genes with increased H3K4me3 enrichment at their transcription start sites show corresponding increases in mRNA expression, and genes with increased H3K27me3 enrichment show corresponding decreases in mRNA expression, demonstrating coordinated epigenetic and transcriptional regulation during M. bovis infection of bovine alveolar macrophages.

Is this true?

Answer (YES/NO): NO